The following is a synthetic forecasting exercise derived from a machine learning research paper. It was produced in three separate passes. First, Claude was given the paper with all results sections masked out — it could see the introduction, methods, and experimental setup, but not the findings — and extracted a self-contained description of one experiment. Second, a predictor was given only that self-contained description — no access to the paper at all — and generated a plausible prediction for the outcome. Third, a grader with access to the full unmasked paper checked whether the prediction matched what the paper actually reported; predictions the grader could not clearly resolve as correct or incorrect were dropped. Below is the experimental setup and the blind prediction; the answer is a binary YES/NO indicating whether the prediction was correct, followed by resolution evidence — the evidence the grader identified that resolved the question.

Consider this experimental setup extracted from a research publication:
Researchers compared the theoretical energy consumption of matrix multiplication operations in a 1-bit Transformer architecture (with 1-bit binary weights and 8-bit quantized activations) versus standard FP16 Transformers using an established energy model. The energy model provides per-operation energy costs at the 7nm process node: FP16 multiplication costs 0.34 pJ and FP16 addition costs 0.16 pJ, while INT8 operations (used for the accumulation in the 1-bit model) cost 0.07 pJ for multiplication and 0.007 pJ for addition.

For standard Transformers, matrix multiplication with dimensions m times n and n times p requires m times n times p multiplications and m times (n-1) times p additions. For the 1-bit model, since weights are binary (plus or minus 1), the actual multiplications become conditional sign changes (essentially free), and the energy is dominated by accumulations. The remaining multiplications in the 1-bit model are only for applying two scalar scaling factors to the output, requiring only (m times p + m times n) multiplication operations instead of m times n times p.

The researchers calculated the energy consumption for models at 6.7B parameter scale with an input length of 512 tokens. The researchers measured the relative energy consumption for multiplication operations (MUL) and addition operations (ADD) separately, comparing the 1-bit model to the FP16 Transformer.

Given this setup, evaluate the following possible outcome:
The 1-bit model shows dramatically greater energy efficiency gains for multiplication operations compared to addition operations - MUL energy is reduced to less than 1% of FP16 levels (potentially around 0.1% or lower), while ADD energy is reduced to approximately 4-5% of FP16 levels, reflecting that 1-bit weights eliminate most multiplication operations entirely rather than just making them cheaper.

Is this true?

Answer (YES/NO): NO